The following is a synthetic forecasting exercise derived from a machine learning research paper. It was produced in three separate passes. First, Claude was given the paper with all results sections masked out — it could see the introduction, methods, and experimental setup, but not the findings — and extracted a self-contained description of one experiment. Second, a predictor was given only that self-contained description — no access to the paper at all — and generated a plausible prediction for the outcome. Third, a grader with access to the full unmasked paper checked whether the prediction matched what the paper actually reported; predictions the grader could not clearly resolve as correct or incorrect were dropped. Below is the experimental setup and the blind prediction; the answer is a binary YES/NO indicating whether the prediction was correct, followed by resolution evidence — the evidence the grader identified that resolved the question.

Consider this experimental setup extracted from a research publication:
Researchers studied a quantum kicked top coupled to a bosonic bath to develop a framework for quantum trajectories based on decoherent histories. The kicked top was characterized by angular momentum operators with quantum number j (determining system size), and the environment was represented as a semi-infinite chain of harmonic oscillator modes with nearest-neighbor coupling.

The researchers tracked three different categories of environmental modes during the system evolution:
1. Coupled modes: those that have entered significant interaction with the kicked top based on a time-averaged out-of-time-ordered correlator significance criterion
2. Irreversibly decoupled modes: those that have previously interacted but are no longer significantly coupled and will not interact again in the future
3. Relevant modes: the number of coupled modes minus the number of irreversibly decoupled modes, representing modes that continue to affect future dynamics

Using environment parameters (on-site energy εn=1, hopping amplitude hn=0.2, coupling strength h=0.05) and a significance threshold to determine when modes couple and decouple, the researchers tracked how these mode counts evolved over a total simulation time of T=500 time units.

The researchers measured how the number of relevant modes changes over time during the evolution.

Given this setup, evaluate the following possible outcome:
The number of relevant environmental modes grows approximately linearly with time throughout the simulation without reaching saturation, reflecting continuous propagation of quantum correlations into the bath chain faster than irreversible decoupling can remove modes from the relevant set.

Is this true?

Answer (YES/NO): NO